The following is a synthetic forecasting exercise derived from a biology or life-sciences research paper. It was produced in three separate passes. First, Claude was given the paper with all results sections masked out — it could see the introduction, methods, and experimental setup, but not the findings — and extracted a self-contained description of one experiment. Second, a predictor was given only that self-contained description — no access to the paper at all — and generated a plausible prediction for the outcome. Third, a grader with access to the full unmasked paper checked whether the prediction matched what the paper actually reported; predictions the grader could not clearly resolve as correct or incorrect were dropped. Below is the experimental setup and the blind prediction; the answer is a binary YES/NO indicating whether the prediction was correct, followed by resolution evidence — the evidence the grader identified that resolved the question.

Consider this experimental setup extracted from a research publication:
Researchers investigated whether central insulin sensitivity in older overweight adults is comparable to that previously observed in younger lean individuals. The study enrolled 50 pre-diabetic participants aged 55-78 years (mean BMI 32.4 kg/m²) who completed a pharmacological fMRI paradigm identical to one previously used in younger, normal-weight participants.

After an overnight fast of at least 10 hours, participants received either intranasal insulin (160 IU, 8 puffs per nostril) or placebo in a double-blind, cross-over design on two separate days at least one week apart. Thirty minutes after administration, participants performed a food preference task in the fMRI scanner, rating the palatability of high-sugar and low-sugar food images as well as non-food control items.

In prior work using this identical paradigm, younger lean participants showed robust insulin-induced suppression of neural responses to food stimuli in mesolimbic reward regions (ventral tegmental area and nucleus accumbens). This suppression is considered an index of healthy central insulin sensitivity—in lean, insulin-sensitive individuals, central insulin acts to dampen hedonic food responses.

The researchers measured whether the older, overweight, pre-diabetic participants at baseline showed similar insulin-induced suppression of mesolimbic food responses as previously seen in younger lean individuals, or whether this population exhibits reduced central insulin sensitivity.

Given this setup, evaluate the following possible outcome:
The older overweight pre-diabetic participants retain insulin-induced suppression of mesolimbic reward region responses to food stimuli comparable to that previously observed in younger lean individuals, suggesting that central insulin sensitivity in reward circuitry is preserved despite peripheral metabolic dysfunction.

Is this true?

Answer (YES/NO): NO